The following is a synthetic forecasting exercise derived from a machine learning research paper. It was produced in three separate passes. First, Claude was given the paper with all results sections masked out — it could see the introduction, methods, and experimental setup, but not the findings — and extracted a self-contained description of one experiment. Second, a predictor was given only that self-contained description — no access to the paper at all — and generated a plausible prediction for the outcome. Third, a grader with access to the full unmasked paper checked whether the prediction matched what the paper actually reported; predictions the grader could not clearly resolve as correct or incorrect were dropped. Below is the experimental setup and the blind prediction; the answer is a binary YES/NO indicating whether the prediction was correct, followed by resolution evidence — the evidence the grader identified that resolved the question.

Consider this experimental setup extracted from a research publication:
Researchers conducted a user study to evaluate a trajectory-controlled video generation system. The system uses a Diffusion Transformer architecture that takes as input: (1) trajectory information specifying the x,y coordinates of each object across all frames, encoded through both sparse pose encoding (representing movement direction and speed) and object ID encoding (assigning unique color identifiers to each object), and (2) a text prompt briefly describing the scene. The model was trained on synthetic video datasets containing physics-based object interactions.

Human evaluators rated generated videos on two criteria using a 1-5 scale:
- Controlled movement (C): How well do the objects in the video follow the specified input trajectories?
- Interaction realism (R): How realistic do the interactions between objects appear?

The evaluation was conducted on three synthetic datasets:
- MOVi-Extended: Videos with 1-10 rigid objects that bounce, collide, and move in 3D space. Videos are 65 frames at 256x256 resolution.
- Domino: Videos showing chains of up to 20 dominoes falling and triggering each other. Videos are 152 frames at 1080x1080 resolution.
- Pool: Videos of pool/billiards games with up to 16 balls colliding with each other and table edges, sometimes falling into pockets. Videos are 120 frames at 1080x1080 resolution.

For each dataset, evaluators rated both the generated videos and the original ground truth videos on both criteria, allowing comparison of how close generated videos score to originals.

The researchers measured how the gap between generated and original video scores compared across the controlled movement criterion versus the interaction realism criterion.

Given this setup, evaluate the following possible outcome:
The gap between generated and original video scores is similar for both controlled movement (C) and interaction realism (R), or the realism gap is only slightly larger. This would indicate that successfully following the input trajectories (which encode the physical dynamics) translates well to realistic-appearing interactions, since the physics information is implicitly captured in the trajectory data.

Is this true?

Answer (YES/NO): NO